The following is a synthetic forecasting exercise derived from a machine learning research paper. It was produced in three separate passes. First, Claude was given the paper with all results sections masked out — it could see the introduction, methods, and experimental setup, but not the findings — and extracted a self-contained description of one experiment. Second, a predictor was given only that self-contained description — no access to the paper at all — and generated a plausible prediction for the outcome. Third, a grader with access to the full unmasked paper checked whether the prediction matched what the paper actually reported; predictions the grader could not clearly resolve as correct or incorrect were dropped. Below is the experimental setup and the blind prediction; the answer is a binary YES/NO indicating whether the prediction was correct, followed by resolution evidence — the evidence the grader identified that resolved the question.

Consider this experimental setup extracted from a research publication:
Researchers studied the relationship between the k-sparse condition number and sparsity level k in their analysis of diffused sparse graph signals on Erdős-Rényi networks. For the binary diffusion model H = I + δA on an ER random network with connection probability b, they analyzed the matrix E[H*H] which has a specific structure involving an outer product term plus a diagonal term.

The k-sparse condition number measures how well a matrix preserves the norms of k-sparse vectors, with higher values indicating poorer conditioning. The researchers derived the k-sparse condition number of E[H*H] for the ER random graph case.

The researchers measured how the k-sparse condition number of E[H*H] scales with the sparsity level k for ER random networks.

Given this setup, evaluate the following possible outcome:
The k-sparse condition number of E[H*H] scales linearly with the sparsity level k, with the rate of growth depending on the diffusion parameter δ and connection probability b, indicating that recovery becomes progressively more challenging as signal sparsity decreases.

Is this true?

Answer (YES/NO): NO